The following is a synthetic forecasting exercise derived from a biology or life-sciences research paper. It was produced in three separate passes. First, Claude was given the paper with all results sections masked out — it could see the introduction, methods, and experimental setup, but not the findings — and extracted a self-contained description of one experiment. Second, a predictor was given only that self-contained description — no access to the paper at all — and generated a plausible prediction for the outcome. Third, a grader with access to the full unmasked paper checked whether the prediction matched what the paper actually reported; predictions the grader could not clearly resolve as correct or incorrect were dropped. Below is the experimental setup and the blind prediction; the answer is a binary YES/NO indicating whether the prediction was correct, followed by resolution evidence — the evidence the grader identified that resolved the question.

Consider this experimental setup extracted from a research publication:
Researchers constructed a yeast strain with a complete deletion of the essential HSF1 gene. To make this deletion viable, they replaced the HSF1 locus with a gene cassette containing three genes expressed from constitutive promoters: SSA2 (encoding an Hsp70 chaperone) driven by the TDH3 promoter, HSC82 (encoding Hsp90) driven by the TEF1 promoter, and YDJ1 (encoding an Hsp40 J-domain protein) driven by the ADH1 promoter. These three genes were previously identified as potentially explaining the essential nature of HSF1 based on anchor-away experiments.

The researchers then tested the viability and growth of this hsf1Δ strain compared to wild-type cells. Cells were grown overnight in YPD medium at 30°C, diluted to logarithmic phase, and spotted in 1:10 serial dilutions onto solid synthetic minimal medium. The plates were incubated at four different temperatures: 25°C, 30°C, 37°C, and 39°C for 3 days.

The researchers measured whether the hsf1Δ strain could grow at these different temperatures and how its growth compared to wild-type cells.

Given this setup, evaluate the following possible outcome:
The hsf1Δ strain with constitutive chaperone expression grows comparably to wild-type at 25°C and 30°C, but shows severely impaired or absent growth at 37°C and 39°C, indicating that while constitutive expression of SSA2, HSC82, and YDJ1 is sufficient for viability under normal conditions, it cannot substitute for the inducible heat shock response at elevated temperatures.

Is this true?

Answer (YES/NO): NO